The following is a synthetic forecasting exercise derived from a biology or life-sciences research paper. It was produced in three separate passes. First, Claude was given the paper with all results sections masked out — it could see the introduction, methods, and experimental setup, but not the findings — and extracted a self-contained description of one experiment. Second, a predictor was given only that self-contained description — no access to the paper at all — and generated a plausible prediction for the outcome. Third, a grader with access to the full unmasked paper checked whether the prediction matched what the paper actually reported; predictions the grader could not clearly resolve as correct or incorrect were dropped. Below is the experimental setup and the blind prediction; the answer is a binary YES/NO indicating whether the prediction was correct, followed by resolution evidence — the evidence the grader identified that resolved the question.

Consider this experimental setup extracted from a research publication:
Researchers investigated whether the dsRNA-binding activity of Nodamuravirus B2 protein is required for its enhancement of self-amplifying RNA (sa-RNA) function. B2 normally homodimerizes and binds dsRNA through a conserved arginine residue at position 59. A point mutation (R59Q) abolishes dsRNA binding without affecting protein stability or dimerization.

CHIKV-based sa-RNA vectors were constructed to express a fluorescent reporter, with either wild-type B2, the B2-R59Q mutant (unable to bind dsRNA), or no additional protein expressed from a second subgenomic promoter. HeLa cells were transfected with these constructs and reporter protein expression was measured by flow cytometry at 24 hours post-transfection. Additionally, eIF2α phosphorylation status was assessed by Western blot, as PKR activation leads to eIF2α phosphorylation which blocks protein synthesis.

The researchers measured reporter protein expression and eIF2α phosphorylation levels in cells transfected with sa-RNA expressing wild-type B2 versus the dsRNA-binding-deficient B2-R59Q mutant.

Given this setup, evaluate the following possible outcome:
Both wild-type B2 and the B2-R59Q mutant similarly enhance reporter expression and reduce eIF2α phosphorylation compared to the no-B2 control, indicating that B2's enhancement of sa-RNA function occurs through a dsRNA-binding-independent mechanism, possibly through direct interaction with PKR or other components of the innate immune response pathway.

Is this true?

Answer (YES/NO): NO